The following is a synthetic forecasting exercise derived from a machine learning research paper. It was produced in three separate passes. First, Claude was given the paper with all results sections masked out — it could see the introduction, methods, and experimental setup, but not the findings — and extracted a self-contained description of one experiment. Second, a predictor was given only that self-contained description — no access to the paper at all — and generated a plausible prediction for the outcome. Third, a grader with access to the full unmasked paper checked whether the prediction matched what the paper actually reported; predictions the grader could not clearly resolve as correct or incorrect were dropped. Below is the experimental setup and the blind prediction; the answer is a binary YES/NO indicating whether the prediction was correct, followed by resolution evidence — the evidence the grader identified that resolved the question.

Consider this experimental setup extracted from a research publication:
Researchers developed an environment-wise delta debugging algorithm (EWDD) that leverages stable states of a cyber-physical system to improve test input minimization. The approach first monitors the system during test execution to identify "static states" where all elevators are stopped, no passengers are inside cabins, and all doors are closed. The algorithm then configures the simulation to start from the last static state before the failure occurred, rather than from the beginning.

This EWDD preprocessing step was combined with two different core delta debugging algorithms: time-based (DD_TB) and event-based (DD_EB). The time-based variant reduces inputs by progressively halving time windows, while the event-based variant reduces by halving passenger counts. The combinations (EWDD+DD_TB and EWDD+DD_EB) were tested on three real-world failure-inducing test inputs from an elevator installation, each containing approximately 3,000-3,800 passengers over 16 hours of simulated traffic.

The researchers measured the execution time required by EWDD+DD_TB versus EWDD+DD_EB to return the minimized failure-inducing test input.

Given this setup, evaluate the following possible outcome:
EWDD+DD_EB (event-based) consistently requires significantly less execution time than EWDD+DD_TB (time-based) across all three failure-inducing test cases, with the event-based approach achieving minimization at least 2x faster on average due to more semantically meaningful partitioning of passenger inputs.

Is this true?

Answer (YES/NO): NO